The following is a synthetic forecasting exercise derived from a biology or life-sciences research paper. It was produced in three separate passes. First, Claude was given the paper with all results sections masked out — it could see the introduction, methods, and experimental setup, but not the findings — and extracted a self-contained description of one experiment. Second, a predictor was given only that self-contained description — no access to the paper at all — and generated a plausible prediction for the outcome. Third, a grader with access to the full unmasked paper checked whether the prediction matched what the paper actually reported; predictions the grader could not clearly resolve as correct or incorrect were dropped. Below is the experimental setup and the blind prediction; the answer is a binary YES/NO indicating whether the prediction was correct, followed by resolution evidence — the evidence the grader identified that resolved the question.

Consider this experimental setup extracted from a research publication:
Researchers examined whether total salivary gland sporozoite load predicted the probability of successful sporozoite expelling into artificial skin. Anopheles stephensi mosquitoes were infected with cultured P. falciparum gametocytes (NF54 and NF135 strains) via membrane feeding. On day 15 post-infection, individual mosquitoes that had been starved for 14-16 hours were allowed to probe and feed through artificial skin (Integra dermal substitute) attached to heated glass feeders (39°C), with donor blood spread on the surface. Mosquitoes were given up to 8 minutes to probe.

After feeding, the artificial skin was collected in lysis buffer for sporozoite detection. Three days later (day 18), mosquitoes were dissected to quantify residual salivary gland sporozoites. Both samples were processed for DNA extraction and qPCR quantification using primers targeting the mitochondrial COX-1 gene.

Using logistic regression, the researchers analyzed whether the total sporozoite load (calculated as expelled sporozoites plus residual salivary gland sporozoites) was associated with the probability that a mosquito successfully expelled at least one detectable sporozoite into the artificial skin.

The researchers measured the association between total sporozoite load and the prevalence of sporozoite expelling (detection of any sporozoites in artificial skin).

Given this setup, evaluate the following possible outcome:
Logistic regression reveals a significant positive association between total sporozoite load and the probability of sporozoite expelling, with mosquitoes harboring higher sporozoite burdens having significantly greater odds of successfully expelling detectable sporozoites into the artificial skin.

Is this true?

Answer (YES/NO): NO